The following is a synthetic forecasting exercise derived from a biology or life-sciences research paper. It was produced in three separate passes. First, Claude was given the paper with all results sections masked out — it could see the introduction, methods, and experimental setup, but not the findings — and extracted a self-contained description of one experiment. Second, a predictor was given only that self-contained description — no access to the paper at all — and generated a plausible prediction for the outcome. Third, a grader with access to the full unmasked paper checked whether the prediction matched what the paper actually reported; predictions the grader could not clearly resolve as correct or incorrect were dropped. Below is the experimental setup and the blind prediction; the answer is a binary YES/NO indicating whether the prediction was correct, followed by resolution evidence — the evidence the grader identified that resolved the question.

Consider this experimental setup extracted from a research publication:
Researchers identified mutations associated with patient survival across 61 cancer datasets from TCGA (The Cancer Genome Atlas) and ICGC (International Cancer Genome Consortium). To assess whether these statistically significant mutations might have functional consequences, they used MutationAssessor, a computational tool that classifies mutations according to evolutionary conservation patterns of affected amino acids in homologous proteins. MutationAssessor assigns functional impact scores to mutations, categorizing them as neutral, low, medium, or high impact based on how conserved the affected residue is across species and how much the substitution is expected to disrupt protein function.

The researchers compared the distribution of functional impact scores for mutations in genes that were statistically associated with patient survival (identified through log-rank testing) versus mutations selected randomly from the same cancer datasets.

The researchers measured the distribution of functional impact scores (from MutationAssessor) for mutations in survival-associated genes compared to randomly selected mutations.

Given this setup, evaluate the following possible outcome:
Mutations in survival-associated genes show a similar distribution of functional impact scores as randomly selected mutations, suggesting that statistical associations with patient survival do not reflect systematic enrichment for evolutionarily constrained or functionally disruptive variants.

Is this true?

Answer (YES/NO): NO